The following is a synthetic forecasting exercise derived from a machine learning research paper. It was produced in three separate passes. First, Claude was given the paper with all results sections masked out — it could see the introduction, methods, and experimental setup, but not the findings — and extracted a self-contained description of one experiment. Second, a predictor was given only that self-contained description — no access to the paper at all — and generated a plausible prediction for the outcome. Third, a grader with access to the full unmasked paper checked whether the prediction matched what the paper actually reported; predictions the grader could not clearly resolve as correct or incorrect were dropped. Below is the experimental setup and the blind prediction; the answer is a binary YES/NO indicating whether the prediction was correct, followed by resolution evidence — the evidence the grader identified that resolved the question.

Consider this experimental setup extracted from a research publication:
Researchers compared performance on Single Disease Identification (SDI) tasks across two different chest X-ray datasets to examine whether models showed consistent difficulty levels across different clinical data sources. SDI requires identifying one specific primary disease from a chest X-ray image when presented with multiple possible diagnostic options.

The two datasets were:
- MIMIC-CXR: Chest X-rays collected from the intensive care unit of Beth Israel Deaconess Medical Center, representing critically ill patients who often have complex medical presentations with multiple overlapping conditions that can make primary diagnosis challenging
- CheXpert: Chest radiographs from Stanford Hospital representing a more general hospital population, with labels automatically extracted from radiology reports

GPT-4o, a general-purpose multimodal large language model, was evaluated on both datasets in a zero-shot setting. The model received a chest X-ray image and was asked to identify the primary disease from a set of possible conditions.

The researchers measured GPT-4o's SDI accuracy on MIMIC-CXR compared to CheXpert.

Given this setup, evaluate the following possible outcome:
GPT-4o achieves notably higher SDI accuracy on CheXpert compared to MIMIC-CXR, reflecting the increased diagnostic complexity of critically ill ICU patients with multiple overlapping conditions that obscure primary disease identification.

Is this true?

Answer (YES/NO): YES